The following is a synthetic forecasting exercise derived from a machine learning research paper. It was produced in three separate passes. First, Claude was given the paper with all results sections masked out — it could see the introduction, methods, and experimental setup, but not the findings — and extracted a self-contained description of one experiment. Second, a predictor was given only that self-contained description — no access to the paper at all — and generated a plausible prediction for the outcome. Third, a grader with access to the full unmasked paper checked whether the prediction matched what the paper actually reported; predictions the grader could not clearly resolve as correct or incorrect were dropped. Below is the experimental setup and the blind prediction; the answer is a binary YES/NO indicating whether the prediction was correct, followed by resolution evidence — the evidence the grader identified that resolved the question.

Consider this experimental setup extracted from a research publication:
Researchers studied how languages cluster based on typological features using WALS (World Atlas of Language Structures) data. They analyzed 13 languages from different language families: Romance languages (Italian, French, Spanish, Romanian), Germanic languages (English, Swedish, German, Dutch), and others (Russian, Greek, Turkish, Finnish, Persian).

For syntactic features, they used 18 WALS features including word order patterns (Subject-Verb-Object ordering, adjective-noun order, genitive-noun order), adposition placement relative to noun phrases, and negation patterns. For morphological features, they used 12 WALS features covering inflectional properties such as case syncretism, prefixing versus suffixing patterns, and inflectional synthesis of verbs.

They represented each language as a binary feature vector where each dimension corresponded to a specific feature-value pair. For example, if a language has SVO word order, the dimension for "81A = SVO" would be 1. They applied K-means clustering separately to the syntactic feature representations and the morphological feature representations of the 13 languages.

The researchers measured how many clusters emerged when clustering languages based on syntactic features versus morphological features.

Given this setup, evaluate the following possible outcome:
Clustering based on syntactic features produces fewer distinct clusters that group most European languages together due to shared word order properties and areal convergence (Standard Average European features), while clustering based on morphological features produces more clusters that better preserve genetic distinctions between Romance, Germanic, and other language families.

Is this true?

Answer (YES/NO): NO